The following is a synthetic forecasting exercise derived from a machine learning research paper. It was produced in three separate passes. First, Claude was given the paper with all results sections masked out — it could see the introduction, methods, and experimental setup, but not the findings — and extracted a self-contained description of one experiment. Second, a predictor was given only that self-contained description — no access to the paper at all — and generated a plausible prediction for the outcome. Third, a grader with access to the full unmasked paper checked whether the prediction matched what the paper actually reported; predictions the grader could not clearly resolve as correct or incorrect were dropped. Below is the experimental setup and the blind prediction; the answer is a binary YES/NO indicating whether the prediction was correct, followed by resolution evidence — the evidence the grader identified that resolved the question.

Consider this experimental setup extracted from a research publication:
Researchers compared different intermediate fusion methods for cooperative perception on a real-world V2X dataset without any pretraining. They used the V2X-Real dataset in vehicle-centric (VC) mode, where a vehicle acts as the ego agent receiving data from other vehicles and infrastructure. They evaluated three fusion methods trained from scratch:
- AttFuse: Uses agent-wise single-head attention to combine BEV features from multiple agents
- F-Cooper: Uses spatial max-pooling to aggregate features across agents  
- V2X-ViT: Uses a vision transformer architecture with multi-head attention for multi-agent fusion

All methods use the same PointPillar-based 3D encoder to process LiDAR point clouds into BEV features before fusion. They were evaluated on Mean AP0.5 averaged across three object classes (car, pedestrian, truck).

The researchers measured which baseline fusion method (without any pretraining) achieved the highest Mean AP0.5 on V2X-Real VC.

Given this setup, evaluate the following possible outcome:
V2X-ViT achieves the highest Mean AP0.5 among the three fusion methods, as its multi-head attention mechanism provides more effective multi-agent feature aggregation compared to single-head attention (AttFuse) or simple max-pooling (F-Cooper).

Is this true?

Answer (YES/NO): NO